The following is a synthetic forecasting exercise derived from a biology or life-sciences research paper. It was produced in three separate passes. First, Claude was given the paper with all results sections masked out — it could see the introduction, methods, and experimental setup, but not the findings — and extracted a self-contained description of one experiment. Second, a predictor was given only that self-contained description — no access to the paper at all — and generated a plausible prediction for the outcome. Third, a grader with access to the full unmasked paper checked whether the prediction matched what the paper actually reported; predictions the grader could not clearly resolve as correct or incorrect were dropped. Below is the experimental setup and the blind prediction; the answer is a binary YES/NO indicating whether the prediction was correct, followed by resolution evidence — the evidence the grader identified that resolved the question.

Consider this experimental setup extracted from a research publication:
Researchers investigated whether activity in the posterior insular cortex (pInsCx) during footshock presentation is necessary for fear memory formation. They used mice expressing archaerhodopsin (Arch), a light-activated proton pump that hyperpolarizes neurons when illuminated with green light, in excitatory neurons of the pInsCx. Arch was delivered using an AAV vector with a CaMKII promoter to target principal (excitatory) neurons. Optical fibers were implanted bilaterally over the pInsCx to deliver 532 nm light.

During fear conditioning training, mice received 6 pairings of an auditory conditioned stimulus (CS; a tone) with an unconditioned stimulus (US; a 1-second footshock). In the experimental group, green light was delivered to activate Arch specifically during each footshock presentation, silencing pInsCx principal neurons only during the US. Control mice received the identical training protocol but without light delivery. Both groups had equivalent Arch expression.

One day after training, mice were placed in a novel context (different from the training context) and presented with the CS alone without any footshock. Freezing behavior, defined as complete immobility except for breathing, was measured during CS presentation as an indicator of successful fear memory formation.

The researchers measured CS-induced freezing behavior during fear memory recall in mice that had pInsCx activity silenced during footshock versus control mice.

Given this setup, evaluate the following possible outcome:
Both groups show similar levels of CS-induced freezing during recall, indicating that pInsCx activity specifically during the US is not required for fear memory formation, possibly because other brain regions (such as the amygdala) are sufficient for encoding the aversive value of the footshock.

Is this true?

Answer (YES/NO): NO